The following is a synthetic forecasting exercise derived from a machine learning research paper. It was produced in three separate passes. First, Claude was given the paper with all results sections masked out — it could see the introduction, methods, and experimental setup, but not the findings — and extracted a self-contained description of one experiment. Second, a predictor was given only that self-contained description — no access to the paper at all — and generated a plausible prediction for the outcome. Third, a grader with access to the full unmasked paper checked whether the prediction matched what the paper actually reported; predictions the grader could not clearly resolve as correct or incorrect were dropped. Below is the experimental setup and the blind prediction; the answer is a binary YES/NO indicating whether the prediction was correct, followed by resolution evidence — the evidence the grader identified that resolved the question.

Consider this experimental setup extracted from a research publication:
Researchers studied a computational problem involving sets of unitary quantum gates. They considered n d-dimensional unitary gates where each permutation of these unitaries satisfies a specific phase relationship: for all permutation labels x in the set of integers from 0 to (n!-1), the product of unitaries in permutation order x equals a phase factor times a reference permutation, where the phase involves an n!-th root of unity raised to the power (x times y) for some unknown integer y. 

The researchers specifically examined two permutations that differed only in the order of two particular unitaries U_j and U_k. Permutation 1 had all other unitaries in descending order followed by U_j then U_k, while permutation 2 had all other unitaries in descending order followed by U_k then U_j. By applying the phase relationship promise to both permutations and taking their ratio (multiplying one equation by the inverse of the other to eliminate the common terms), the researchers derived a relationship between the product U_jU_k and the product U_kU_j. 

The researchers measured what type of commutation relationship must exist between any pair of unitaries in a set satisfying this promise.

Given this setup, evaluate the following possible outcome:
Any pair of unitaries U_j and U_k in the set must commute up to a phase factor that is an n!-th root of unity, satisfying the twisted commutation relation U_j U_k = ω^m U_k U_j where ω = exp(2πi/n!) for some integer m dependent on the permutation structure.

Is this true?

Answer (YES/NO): YES